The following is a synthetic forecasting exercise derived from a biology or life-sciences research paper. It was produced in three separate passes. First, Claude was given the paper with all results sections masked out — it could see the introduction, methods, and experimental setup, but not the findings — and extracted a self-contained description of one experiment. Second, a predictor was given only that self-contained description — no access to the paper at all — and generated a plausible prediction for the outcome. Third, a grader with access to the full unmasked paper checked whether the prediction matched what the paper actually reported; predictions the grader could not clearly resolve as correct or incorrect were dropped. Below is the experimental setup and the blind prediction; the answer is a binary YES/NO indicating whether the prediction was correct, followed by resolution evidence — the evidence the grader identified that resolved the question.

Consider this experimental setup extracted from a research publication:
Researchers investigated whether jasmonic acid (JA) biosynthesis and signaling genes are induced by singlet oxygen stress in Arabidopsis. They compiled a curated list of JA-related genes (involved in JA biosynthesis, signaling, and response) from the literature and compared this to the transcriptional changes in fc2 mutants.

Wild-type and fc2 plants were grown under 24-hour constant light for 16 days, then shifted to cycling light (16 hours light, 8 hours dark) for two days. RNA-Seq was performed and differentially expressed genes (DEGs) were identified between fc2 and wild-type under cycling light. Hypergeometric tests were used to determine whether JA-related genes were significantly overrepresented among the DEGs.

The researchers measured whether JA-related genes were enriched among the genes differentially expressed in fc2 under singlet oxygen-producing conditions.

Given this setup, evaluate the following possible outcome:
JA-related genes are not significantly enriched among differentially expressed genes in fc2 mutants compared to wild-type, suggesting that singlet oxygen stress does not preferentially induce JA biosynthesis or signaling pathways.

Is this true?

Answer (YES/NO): NO